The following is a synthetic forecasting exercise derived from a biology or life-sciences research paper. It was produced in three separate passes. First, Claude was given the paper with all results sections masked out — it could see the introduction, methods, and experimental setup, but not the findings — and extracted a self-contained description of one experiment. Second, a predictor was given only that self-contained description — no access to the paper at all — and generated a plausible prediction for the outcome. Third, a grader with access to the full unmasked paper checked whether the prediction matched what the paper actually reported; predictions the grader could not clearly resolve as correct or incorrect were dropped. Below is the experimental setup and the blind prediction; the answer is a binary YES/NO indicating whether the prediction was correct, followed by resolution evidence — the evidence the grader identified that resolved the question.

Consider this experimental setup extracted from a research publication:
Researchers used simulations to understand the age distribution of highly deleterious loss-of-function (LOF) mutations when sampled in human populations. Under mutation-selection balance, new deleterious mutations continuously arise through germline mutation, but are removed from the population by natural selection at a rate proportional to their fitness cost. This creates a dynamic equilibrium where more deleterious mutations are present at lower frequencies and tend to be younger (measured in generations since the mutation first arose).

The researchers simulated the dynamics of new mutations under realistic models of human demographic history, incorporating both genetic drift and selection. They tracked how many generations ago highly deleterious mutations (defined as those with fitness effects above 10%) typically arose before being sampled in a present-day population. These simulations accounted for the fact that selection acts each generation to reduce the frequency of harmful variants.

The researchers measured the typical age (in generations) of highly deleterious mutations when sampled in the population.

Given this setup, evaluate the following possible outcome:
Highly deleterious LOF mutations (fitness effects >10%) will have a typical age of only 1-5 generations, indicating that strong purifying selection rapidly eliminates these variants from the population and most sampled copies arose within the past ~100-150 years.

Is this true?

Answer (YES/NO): YES